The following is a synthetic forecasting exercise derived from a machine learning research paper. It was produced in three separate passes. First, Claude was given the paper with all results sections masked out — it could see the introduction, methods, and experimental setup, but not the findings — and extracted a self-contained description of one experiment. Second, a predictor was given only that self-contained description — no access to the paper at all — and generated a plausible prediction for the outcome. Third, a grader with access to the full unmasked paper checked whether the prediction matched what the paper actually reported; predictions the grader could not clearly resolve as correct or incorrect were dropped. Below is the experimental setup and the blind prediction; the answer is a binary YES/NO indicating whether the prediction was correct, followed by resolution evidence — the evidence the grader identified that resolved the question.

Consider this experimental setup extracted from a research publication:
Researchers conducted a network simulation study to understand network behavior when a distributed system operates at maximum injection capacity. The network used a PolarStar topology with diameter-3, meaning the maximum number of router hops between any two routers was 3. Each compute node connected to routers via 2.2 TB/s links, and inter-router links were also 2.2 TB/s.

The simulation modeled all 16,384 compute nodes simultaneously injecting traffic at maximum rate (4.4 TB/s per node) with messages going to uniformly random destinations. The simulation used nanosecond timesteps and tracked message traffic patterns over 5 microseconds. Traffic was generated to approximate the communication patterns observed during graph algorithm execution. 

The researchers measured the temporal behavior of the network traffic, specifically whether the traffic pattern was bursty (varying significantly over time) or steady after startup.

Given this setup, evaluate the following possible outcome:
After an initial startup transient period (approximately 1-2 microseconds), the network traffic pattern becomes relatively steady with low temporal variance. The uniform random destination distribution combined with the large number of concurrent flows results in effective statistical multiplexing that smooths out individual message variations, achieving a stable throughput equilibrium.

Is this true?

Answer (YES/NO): YES